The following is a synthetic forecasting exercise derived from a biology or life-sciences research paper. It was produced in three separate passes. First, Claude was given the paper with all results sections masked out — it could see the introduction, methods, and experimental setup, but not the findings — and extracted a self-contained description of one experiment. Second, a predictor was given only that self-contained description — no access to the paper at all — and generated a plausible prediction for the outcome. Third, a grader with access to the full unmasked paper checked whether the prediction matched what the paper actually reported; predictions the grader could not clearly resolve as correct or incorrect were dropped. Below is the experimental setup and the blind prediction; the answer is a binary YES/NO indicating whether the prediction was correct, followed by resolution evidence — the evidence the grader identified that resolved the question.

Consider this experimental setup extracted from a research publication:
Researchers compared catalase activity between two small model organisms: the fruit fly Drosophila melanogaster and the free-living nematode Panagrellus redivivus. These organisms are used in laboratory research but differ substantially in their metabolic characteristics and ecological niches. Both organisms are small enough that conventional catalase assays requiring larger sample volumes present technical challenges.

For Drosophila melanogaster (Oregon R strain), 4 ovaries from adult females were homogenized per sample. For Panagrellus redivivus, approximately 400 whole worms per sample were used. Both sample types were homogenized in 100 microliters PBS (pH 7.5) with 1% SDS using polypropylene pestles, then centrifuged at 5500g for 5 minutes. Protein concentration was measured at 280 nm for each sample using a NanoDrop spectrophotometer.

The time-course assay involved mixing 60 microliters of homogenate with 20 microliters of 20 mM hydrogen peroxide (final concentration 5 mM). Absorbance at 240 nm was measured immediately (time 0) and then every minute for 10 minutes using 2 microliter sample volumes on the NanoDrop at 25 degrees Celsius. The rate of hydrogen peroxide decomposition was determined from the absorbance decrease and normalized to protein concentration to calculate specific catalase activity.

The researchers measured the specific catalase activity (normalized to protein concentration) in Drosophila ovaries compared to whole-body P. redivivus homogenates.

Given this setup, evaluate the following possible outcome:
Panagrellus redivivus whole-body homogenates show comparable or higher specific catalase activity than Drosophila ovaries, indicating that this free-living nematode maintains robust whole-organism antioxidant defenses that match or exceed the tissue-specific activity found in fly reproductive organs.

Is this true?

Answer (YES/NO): YES